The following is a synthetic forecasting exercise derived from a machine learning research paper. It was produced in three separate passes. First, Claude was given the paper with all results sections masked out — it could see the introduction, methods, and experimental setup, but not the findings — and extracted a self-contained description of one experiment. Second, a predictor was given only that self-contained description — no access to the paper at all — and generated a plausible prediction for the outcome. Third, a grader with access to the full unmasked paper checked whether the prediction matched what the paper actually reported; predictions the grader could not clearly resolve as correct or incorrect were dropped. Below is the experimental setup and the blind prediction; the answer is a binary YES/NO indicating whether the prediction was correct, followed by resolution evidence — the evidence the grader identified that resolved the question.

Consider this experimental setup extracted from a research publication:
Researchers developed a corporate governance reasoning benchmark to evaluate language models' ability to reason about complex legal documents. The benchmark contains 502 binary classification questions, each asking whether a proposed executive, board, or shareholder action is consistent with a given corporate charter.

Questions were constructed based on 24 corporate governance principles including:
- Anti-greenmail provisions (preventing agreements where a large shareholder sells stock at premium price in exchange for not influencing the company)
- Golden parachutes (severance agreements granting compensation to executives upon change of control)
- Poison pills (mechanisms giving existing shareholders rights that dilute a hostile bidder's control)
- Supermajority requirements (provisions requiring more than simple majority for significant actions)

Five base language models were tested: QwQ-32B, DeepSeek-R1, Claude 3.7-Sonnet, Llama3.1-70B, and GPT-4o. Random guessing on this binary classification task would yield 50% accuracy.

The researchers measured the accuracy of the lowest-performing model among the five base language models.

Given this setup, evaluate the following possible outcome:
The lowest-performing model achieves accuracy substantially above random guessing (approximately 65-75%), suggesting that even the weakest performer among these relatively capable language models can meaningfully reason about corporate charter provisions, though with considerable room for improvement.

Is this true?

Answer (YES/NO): NO